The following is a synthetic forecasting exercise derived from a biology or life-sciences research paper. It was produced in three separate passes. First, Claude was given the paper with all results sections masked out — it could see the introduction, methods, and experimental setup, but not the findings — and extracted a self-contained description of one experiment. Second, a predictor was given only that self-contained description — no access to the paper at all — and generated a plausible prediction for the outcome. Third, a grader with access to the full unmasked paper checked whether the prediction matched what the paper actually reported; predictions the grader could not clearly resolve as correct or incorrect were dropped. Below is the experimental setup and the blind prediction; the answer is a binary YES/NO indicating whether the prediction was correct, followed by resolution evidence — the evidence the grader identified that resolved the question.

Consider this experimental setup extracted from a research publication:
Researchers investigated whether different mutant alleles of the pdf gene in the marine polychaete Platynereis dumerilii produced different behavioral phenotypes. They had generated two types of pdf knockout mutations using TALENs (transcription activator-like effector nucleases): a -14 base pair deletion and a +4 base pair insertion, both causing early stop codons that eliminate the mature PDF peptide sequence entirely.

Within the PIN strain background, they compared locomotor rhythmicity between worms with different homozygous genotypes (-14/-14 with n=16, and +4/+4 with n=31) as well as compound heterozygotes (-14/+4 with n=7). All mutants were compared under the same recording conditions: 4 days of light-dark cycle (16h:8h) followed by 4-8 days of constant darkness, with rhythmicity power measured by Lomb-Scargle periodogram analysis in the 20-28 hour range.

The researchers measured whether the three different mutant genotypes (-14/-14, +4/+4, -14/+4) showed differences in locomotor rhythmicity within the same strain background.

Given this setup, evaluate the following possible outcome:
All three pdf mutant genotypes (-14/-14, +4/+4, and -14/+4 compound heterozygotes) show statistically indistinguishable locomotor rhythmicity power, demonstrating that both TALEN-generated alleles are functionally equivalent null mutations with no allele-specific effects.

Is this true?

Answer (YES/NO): YES